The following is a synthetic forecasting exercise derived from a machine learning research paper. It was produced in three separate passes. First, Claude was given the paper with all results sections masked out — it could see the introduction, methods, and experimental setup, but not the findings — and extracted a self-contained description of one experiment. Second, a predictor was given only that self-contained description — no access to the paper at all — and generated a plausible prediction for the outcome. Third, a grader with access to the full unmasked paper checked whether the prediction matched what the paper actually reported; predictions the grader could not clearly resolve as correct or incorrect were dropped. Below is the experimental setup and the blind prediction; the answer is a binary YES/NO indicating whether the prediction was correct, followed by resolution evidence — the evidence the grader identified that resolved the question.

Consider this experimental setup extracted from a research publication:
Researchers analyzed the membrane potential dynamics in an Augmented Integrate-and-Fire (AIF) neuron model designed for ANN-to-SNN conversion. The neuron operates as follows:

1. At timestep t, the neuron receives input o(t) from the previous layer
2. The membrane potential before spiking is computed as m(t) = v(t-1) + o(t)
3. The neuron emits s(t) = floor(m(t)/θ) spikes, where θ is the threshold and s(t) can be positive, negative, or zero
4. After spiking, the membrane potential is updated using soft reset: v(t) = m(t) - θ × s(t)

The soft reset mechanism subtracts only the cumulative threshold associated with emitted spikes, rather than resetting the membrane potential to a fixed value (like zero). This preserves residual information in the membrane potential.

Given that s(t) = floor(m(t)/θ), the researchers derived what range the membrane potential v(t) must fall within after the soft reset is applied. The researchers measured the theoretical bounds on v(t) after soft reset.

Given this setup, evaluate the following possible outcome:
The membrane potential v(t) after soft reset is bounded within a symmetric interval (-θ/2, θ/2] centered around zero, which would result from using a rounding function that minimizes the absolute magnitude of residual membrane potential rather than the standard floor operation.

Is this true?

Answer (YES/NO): NO